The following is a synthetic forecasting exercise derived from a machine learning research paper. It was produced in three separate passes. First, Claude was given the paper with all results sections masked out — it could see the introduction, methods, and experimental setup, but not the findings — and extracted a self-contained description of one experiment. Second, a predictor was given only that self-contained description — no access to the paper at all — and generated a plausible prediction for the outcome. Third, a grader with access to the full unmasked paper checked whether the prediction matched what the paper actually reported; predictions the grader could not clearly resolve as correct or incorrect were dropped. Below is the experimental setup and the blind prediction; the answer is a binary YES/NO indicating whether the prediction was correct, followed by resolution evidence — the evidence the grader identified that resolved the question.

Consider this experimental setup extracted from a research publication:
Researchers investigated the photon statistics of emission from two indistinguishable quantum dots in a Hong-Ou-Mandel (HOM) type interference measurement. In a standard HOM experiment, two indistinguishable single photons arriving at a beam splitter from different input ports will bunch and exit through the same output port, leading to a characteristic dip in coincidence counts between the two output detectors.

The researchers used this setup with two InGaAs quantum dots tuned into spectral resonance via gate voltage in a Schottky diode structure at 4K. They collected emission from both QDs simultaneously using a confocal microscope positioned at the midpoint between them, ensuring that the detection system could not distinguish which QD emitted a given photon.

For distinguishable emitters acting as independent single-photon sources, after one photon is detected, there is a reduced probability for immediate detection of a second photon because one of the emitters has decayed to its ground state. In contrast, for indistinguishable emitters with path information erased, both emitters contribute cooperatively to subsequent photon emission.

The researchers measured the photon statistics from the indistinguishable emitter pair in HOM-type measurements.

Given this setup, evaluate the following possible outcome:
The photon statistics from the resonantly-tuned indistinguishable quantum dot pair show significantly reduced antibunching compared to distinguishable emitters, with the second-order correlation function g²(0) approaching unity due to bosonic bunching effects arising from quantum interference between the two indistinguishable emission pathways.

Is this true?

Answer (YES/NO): YES